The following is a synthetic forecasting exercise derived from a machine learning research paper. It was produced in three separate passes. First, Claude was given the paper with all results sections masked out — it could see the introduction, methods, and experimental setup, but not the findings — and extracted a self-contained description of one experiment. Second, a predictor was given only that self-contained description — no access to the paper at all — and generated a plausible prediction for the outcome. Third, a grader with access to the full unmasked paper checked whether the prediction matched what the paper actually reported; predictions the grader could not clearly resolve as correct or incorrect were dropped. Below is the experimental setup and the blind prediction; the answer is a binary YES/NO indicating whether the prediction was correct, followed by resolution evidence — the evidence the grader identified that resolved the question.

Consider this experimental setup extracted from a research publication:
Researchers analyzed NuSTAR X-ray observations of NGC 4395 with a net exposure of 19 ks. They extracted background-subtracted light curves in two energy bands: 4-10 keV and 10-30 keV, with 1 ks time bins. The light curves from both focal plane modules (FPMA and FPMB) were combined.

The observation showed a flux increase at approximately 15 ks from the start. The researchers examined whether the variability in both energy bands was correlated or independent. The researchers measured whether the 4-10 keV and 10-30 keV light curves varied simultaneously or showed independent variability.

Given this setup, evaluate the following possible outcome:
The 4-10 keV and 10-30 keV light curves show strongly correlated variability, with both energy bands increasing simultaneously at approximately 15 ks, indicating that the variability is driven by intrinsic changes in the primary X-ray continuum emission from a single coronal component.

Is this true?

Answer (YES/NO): YES